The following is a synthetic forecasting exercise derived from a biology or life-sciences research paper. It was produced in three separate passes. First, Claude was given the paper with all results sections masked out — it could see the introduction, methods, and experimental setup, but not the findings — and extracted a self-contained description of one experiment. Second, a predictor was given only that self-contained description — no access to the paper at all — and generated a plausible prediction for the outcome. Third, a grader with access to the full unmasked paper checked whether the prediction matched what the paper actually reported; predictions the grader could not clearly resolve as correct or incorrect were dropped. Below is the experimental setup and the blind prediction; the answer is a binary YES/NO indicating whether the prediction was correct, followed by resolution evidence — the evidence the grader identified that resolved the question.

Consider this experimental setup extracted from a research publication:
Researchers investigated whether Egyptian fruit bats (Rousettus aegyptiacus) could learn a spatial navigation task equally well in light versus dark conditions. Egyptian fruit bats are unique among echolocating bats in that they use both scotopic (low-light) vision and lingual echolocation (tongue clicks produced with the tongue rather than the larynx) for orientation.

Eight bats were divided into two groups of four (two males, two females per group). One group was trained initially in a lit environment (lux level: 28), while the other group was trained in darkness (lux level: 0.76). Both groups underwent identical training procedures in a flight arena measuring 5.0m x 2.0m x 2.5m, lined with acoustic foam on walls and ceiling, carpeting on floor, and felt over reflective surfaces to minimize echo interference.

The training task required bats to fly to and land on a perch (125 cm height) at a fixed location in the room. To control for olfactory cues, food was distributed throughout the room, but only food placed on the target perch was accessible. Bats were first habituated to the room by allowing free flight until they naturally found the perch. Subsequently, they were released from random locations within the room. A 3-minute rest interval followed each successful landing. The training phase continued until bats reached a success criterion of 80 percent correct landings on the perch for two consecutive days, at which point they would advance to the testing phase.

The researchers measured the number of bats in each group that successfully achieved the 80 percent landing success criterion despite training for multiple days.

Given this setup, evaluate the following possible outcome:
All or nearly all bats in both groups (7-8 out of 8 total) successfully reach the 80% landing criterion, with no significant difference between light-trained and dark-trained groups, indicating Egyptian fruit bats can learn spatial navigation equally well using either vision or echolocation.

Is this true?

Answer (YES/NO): NO